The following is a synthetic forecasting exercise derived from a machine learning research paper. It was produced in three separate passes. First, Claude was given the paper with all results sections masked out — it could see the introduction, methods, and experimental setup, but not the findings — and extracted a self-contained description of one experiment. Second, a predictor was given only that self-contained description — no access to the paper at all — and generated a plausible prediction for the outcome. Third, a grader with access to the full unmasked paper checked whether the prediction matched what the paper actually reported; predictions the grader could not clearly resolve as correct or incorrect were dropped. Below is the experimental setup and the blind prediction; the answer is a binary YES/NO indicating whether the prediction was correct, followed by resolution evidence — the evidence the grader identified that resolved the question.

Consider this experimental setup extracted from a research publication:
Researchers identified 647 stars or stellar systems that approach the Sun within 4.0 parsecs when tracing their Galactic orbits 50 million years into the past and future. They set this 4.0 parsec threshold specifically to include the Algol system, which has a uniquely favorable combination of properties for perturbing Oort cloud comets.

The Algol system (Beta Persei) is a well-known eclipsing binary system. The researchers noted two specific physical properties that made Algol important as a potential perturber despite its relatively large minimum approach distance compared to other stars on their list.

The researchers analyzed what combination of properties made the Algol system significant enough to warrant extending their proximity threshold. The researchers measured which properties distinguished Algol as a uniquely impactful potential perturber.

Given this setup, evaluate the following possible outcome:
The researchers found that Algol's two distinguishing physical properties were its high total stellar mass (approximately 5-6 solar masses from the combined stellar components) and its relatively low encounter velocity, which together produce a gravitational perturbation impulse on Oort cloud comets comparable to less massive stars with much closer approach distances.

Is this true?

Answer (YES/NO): YES